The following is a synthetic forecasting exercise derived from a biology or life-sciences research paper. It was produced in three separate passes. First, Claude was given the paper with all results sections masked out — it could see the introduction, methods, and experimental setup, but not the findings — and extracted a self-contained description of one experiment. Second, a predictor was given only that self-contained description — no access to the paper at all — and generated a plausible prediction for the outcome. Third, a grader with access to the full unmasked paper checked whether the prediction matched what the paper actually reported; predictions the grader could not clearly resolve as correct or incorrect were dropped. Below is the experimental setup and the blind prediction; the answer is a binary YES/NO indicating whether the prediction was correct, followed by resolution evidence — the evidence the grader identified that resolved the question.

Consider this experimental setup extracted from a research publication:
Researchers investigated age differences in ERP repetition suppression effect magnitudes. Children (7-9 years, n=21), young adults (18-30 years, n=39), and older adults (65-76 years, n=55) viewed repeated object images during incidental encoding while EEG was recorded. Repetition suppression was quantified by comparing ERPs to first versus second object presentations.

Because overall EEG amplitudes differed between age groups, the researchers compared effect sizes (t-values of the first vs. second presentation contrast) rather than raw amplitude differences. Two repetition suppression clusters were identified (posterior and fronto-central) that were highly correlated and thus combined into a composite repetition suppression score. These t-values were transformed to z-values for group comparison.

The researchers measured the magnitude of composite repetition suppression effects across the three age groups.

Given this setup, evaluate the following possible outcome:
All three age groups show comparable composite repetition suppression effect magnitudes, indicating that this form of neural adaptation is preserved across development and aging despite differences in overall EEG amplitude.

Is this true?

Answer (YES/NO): NO